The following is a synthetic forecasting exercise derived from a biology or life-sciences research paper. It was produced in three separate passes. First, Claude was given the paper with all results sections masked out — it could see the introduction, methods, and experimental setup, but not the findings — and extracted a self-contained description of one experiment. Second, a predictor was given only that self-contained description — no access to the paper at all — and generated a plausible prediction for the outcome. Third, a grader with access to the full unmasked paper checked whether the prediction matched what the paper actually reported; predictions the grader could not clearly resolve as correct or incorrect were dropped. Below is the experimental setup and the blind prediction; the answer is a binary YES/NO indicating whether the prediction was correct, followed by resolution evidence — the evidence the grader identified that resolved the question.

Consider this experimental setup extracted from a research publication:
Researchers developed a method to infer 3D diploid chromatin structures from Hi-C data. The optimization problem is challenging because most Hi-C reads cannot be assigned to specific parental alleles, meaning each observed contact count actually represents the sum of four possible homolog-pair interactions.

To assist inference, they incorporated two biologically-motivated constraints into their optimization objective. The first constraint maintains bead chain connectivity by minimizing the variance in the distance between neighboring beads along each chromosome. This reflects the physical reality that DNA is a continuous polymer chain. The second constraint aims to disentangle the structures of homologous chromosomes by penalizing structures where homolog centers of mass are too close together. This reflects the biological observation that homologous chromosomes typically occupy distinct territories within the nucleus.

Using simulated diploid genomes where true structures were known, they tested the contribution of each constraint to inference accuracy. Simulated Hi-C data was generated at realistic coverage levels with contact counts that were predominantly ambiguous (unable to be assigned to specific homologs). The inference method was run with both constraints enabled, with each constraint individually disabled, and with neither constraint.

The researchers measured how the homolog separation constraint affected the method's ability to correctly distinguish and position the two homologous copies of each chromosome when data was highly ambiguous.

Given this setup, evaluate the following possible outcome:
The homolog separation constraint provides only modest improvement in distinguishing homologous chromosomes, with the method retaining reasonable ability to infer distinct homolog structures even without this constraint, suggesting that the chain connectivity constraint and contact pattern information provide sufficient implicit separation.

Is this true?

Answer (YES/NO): NO